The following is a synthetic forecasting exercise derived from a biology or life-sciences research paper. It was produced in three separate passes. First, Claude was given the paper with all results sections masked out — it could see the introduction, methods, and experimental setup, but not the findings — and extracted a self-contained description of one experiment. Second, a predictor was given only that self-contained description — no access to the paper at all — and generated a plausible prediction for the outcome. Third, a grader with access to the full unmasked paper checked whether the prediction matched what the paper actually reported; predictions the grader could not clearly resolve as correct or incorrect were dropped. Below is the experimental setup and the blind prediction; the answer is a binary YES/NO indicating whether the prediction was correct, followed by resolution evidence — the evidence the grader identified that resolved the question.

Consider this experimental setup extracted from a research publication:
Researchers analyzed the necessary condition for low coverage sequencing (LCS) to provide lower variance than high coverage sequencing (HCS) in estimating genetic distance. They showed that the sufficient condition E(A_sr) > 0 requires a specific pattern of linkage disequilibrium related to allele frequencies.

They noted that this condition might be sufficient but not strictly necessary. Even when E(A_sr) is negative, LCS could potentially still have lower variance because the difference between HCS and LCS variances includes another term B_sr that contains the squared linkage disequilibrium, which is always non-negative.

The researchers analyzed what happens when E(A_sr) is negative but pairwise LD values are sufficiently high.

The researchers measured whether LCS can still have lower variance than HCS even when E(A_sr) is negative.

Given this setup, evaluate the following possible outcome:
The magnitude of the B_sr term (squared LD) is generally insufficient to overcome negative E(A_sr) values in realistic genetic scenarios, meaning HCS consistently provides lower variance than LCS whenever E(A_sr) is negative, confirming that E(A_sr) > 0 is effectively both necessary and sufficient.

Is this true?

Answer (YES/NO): NO